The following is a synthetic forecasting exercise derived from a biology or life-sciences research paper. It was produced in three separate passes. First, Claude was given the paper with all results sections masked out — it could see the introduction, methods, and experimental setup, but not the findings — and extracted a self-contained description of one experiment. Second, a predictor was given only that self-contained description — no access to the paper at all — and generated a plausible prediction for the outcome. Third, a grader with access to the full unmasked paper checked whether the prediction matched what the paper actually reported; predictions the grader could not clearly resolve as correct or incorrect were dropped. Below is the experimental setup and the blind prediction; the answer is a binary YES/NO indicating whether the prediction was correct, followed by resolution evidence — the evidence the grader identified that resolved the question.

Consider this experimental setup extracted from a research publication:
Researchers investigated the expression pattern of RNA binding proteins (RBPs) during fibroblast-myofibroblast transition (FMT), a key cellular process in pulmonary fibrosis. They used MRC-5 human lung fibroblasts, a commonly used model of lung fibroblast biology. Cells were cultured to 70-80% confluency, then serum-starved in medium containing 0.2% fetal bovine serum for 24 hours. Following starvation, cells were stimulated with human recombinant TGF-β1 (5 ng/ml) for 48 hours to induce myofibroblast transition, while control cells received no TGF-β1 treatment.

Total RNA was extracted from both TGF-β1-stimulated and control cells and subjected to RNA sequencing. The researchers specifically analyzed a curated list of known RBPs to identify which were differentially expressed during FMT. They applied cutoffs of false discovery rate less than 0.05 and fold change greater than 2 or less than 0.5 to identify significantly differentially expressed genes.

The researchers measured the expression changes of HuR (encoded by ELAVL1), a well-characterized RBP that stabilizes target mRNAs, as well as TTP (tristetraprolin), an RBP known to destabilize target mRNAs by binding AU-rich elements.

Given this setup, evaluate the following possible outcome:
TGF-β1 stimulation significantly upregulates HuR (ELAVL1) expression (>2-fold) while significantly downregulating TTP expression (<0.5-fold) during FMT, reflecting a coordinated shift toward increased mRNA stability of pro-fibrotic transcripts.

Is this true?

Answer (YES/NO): YES